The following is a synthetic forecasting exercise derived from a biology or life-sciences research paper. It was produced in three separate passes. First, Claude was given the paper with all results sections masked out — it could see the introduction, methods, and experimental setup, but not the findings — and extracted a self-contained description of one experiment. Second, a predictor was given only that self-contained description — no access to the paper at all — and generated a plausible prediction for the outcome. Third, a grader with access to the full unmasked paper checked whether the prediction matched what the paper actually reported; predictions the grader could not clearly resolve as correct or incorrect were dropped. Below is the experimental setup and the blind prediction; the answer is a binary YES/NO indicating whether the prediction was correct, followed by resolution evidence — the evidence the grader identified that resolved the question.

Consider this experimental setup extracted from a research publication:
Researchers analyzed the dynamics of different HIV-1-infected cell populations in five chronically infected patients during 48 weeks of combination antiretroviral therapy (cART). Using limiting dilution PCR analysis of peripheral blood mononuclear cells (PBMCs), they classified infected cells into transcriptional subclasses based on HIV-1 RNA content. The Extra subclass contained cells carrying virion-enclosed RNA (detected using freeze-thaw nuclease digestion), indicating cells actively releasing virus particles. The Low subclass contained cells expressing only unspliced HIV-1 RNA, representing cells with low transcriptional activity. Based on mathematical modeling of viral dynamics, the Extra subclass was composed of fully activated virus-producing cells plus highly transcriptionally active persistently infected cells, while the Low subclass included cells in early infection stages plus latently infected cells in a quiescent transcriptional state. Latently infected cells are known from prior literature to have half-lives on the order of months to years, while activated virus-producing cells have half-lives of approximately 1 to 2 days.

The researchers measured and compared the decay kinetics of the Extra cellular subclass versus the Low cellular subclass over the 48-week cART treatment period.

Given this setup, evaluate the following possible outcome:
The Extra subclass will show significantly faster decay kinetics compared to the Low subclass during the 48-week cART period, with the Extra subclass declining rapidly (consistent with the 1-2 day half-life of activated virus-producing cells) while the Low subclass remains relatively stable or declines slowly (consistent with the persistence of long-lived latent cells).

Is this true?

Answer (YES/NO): YES